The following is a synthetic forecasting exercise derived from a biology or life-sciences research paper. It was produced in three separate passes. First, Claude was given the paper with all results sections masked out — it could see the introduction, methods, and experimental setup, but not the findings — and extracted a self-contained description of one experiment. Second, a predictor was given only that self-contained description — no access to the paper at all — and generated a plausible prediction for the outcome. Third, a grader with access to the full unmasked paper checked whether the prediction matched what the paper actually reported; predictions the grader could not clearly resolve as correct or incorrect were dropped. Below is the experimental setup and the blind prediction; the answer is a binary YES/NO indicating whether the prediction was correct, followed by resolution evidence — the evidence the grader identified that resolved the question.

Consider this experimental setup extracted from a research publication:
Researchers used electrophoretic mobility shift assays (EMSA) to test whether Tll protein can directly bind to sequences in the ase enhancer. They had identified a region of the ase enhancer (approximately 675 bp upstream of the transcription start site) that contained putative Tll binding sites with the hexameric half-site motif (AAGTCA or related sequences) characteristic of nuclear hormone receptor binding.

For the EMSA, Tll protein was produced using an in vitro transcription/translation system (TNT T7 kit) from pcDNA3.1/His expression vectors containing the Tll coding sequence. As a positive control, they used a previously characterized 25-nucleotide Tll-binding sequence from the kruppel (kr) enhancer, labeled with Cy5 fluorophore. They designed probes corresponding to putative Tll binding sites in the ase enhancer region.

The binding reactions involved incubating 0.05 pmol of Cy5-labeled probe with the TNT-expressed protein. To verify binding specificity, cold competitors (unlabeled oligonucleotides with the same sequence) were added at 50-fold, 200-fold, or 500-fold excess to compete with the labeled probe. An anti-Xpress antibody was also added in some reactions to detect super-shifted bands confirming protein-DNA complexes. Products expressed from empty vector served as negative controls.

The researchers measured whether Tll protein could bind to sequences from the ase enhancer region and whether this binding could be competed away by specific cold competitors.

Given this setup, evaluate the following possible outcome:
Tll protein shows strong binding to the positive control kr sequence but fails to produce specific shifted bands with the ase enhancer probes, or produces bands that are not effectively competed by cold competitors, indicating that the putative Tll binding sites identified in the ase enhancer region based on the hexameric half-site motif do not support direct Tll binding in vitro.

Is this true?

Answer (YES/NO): NO